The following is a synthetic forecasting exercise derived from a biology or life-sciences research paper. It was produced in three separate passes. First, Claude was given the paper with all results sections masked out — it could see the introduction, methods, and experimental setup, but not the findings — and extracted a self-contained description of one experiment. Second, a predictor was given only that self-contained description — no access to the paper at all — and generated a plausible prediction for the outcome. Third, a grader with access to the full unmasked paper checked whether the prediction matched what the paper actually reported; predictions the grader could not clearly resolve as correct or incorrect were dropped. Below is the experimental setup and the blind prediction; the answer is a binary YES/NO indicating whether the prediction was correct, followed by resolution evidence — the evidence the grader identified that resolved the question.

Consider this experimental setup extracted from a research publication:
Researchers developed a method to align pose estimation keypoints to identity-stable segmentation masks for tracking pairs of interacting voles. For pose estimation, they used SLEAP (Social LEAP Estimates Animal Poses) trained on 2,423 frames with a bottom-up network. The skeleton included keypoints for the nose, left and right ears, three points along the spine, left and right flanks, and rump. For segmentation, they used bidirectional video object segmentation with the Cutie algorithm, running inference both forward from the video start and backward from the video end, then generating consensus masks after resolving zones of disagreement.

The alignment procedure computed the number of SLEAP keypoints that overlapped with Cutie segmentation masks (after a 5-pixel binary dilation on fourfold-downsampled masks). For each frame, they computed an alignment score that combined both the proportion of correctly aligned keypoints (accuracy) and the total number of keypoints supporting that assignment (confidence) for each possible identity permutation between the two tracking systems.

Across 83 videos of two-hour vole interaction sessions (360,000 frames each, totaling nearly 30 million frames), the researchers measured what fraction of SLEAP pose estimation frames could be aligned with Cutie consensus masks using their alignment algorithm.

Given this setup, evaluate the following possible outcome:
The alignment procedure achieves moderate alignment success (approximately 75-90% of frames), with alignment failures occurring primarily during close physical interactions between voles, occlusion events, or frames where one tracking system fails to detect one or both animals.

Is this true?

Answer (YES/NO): NO